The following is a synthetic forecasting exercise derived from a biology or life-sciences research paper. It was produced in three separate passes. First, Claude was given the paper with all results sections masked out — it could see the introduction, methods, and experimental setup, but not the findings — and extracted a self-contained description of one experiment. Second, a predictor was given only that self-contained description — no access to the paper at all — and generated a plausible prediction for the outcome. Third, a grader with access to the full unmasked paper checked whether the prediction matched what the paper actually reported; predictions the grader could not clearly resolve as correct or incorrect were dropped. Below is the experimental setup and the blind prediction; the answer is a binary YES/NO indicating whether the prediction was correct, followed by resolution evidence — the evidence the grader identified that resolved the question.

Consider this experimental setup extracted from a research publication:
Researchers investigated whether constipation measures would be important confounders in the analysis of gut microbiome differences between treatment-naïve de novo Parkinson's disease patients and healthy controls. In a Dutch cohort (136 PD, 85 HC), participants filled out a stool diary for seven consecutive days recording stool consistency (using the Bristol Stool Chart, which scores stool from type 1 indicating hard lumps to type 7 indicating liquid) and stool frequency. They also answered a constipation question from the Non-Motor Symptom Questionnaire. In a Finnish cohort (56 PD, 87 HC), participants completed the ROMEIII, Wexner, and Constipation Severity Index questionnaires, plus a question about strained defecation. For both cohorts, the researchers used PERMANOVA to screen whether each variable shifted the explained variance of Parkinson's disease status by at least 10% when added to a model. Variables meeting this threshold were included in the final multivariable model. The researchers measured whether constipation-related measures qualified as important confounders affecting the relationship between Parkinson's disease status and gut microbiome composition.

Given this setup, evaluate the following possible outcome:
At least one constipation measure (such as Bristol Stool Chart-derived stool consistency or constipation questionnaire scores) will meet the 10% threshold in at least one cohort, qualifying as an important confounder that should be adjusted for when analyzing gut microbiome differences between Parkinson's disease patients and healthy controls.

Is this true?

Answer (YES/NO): YES